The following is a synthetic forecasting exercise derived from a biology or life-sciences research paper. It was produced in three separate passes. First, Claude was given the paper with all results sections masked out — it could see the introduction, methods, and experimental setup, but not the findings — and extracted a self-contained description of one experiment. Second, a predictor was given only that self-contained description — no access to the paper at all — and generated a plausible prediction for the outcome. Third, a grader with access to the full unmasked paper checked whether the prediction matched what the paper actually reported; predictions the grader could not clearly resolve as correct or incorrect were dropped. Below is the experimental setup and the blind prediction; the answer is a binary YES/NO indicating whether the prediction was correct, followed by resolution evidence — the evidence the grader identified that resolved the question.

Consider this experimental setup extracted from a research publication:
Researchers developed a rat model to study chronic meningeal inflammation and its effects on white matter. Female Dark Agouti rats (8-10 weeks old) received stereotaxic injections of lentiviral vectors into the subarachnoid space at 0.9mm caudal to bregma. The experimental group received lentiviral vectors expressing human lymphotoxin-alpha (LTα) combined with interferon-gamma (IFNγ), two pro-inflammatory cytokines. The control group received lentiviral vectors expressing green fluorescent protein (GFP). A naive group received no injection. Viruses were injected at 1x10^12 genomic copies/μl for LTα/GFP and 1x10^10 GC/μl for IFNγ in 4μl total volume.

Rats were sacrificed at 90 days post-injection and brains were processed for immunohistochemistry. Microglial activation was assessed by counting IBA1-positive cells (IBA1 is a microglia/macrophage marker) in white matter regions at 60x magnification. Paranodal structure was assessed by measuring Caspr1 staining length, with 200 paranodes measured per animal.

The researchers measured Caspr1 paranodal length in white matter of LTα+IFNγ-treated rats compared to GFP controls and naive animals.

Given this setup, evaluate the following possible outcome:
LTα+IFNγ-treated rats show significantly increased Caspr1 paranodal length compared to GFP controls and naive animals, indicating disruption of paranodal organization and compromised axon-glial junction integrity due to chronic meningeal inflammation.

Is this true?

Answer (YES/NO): YES